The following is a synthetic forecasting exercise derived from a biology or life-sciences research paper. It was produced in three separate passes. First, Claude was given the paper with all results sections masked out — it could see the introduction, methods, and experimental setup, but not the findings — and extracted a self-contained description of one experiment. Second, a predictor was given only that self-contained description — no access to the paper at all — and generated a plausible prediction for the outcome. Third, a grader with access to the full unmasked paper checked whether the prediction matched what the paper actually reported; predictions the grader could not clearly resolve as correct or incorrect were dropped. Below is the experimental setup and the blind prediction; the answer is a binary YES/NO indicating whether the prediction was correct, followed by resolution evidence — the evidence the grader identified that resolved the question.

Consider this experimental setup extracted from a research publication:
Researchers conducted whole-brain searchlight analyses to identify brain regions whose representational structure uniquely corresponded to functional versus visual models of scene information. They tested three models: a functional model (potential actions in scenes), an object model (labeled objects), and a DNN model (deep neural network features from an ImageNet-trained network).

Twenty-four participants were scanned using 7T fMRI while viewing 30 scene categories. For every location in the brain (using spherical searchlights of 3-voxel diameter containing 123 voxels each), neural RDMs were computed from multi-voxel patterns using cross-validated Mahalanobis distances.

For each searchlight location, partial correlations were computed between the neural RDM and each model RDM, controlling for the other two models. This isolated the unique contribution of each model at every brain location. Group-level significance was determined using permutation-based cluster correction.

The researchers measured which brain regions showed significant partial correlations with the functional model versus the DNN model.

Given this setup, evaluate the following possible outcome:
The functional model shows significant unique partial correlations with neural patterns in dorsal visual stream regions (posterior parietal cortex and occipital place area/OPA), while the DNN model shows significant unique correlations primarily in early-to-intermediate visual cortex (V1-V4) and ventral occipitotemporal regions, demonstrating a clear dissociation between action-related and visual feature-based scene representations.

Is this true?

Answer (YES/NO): NO